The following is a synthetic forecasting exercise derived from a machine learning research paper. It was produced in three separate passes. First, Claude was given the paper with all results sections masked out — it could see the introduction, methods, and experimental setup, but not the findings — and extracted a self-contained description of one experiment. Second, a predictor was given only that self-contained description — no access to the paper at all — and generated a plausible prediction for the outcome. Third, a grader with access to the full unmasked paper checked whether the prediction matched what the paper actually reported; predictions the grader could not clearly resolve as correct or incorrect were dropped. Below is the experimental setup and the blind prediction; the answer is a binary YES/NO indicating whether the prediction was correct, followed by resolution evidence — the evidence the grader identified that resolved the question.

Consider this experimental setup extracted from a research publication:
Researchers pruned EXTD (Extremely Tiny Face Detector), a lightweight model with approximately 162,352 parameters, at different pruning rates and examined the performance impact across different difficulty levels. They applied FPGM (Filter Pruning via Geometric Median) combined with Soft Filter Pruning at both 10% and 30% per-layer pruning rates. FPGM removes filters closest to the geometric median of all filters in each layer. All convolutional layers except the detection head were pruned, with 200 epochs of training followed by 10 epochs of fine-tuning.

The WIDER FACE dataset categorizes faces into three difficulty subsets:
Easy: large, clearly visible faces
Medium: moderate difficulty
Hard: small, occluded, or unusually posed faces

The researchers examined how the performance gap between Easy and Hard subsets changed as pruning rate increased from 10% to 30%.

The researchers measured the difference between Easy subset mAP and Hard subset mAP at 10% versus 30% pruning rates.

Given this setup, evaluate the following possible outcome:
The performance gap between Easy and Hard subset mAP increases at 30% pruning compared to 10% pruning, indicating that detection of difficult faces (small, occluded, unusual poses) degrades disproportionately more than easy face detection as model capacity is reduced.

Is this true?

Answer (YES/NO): YES